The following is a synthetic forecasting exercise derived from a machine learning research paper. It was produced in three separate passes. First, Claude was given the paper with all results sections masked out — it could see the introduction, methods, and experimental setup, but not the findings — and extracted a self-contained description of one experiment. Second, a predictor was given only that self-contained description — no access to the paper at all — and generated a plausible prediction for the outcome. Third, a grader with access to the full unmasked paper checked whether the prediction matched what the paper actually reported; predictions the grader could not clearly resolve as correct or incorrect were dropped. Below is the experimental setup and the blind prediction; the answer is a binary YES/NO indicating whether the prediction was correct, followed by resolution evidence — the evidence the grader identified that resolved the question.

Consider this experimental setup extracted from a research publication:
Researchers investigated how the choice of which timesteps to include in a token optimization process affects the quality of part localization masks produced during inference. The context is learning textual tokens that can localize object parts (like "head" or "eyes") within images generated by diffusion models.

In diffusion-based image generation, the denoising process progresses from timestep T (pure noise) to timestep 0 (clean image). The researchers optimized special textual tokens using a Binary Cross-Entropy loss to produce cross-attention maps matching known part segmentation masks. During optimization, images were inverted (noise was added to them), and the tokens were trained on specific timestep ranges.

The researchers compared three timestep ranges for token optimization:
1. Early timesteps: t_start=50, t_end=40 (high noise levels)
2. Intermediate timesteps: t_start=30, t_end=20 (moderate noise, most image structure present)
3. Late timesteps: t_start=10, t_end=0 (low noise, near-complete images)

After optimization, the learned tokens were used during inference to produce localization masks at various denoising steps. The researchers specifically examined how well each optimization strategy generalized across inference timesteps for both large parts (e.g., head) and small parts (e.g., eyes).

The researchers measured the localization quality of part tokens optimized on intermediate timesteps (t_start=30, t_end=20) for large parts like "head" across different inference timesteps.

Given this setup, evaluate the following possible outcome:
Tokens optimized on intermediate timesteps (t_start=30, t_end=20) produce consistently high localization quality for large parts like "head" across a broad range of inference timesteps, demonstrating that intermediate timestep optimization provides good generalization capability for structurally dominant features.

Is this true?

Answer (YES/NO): YES